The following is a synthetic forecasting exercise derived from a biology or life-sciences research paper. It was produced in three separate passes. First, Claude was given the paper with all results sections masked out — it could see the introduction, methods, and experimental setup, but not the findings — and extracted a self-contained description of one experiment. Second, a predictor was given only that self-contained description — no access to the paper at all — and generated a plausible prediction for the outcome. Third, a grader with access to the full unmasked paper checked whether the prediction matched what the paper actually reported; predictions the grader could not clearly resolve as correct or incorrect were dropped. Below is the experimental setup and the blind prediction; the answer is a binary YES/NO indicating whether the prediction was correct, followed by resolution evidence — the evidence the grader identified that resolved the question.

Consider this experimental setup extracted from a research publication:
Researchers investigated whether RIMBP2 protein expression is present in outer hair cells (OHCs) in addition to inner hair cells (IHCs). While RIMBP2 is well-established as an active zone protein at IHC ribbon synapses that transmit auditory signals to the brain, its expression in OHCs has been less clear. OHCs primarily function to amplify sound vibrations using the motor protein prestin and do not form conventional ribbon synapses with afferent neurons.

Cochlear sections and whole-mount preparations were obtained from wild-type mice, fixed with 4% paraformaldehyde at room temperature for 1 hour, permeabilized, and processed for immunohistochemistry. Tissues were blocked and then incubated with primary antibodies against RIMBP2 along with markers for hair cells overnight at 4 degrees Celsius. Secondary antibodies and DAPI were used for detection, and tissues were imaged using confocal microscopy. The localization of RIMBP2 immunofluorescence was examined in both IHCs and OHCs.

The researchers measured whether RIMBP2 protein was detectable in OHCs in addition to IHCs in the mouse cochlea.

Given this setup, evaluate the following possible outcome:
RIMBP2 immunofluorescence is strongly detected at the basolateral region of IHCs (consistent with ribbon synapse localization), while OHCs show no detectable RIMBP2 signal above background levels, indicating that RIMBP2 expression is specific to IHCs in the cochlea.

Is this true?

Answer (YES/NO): NO